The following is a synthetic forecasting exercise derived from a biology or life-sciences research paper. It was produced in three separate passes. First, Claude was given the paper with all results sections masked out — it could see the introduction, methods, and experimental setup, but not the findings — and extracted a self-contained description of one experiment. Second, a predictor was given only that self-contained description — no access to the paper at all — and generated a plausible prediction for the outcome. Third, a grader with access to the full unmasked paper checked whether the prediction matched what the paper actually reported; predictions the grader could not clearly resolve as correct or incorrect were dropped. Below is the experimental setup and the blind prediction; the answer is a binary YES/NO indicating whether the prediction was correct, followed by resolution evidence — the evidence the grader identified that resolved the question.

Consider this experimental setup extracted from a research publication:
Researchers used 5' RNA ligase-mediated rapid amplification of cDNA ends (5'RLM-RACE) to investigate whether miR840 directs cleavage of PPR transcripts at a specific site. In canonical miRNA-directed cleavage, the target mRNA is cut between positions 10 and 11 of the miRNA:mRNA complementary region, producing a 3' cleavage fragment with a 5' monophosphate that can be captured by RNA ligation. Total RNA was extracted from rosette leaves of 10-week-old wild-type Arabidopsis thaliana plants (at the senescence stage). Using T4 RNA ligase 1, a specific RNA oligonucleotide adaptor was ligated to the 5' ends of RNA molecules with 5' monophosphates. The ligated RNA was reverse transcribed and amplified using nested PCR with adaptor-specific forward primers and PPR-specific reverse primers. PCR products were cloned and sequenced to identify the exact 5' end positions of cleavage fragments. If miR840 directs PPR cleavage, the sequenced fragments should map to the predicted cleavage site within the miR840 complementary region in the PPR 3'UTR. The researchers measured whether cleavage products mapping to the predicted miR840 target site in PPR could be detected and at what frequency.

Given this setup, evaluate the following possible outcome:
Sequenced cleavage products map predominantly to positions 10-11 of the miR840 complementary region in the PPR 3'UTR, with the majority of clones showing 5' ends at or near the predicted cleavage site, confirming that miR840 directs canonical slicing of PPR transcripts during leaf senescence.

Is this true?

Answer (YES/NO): NO